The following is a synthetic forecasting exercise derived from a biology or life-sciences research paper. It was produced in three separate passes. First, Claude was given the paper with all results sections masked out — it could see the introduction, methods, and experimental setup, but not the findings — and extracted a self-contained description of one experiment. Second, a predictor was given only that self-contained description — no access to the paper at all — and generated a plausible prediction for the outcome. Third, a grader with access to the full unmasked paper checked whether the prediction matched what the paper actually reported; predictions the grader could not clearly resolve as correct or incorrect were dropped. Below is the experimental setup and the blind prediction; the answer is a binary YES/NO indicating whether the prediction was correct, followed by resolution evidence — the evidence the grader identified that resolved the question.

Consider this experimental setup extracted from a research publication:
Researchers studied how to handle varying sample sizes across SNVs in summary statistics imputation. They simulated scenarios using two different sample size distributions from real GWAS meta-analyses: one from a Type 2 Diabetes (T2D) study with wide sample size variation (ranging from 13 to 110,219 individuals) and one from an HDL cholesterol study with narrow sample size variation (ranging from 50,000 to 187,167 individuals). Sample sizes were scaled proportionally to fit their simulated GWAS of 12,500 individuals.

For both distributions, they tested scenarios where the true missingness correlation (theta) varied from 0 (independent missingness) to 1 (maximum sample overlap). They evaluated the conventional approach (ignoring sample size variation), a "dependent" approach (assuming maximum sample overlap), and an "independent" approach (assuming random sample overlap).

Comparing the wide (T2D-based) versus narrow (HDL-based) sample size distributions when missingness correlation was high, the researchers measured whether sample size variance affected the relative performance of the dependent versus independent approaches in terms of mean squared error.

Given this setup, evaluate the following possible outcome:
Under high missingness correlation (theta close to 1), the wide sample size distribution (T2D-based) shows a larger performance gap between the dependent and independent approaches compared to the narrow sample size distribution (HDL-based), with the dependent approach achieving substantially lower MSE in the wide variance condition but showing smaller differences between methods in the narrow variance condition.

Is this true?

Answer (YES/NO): NO